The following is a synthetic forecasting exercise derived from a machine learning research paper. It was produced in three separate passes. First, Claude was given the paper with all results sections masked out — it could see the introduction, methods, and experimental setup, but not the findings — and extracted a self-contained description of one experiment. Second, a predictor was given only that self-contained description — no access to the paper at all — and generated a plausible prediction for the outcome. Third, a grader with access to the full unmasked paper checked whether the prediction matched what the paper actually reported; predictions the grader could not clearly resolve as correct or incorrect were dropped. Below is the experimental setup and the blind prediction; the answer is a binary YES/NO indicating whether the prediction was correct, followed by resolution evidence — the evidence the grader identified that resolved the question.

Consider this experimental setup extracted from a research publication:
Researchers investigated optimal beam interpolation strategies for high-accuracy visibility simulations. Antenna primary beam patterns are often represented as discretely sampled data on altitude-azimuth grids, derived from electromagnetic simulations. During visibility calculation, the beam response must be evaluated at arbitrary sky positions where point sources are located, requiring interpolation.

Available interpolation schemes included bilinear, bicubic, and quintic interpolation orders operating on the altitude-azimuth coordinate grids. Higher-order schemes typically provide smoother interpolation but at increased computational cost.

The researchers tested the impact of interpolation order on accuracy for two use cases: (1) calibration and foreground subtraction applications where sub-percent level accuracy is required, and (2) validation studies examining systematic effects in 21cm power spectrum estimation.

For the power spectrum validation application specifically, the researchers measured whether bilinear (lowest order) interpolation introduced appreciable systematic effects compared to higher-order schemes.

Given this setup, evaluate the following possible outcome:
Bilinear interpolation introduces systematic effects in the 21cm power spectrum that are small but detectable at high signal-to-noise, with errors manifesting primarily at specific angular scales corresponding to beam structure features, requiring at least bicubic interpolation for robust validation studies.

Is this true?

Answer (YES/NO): NO